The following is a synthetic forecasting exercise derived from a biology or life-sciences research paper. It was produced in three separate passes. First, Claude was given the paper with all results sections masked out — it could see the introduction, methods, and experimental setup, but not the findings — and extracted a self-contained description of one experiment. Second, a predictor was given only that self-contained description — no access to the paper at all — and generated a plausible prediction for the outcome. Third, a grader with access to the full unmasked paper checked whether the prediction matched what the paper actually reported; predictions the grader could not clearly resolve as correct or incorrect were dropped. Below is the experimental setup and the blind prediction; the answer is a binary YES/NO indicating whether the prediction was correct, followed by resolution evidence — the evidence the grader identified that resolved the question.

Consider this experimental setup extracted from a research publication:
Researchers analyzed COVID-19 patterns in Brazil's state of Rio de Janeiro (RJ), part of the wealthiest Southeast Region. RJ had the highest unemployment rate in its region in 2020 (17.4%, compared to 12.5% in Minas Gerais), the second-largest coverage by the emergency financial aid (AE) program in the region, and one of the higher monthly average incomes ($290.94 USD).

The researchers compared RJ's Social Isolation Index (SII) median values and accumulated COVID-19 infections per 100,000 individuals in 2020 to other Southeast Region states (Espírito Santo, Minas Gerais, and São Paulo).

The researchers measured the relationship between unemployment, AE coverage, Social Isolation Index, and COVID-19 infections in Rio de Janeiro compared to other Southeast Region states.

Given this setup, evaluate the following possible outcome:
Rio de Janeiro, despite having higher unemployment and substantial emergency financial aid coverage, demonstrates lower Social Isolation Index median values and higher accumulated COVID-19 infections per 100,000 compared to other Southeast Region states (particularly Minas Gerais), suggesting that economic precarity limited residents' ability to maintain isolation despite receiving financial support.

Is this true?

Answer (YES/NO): NO